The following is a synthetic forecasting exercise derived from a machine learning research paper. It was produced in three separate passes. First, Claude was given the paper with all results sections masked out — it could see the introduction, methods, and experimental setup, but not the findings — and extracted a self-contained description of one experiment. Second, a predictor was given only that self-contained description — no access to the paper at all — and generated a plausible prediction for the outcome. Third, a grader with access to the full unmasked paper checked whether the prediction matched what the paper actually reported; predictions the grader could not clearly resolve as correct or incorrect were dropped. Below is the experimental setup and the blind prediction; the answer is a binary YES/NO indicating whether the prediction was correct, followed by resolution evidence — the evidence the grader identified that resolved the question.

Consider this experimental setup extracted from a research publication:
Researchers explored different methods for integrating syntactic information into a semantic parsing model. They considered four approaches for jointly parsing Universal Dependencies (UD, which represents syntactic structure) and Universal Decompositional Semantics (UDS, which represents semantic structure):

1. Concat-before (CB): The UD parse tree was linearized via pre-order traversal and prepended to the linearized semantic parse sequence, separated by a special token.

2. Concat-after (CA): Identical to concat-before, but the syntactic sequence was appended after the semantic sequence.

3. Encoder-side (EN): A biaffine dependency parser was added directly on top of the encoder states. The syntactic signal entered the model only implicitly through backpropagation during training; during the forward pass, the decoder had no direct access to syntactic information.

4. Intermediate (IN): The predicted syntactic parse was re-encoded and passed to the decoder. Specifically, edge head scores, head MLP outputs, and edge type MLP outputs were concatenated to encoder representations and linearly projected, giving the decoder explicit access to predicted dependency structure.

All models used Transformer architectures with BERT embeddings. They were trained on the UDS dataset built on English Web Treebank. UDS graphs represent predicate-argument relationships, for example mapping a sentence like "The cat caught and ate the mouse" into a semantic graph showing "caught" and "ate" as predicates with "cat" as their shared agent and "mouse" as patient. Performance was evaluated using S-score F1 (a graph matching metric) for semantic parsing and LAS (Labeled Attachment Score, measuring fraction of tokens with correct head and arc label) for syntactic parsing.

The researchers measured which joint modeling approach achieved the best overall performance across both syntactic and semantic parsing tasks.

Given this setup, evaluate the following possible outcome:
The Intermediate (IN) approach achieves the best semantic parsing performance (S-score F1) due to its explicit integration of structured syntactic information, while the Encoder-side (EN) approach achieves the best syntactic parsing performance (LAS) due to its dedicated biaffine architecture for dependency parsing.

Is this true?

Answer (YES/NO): NO